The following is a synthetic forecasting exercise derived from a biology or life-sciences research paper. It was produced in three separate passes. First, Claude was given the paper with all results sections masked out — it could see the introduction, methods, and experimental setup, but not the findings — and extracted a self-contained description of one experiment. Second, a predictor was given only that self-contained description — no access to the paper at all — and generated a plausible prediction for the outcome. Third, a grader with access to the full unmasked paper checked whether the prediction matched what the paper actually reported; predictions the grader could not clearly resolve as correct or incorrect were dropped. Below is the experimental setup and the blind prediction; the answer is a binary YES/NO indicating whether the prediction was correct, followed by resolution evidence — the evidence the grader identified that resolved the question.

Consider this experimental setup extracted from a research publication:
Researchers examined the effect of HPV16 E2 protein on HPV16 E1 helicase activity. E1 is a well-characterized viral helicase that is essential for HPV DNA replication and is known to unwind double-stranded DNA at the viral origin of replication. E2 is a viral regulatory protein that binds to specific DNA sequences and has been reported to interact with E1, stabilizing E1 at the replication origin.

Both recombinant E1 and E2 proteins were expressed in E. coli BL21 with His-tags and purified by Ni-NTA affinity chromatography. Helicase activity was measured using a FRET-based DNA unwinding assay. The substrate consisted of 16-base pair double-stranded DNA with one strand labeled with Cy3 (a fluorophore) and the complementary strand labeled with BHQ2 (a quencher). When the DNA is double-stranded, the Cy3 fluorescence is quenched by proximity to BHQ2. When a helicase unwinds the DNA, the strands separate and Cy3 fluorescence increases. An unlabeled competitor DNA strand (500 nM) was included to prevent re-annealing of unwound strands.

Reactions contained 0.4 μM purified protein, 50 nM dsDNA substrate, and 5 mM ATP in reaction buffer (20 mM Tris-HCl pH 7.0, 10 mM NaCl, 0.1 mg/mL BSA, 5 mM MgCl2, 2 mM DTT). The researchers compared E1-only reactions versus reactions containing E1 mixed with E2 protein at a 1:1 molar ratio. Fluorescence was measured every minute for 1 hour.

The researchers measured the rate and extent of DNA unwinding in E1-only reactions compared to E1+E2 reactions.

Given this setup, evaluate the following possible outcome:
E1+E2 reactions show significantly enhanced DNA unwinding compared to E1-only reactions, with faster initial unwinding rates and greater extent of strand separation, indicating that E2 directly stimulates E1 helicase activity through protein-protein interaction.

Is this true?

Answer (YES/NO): NO